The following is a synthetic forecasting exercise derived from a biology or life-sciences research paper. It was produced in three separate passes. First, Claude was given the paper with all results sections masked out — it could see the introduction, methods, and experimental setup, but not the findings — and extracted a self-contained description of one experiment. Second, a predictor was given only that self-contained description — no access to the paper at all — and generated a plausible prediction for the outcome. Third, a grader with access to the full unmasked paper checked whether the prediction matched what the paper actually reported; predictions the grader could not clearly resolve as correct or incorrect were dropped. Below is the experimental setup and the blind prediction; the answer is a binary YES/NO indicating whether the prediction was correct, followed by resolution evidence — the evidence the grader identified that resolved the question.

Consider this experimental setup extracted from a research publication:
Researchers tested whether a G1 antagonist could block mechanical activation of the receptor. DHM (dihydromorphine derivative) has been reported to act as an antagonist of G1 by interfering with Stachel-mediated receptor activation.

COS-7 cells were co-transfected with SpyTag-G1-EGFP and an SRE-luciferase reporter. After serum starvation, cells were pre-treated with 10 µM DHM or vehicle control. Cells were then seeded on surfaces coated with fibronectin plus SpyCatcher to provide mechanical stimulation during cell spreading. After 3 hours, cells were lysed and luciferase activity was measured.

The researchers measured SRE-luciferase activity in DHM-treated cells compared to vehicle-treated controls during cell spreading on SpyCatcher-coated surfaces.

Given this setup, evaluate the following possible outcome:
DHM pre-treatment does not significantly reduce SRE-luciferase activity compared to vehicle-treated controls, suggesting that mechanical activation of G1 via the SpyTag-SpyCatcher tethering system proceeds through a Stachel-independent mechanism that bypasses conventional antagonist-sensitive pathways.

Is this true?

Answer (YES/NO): NO